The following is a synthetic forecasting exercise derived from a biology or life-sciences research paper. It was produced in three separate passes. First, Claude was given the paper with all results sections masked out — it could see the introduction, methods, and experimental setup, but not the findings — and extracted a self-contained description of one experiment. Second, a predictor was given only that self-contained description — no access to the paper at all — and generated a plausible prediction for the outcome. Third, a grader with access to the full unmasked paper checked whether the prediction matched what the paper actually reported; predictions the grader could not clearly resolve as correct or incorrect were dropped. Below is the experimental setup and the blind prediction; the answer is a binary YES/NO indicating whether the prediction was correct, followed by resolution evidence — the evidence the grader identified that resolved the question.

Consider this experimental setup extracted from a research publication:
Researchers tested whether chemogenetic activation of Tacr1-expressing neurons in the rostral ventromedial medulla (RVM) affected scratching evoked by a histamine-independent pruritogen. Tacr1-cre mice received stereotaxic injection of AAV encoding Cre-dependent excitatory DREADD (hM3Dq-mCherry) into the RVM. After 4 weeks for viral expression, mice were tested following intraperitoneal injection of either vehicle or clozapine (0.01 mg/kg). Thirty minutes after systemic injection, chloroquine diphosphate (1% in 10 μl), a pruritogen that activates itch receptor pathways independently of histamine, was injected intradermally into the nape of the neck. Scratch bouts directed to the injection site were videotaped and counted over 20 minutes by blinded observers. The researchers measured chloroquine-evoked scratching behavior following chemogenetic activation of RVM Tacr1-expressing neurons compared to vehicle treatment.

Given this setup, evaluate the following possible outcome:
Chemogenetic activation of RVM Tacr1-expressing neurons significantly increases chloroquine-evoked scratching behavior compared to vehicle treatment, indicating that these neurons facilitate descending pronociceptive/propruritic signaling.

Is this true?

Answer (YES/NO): NO